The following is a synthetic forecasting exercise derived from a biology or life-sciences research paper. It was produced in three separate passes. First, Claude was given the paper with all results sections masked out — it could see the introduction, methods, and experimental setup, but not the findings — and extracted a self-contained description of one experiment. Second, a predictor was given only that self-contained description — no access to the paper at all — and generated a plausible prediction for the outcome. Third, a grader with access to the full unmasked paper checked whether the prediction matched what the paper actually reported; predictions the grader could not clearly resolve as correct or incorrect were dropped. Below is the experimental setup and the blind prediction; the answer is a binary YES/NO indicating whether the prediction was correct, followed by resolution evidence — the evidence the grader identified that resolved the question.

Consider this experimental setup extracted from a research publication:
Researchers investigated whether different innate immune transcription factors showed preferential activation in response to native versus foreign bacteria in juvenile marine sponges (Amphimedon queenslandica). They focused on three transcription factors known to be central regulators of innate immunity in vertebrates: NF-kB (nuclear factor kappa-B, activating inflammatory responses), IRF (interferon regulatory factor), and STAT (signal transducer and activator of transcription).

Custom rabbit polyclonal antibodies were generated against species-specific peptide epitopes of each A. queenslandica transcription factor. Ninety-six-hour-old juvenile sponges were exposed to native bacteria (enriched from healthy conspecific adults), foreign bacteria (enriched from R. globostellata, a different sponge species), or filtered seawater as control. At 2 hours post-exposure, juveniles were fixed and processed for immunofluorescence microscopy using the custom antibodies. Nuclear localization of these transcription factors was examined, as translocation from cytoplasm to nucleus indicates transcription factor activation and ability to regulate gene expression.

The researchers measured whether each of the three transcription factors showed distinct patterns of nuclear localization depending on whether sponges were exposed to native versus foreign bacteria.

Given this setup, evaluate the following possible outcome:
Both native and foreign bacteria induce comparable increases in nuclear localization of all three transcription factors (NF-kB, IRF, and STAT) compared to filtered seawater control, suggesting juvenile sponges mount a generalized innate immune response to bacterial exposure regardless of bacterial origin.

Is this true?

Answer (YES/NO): NO